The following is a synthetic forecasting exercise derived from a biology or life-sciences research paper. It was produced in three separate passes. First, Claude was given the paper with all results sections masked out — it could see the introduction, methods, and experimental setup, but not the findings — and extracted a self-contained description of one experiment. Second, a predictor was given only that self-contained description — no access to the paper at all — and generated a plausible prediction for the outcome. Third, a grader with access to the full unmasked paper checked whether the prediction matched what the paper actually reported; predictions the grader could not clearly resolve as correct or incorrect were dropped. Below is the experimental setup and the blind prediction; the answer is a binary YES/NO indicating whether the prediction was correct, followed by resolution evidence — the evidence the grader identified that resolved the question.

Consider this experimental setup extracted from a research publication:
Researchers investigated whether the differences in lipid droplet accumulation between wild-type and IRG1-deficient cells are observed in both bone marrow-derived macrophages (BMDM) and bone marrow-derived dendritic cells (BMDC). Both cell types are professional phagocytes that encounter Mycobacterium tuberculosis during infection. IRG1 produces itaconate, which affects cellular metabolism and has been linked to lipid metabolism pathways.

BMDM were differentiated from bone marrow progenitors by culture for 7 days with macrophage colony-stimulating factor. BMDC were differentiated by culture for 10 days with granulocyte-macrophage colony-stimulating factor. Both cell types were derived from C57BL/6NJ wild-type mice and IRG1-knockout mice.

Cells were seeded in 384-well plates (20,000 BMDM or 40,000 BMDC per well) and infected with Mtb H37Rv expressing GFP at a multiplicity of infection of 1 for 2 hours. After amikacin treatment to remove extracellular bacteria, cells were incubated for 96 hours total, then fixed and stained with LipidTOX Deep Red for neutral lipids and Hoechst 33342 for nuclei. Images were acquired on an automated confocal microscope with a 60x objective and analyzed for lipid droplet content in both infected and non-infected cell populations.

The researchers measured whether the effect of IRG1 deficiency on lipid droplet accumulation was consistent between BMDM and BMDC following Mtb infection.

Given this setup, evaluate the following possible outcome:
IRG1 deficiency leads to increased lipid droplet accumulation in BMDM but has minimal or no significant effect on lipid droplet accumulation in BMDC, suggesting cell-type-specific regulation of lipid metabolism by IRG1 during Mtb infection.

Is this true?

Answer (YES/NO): NO